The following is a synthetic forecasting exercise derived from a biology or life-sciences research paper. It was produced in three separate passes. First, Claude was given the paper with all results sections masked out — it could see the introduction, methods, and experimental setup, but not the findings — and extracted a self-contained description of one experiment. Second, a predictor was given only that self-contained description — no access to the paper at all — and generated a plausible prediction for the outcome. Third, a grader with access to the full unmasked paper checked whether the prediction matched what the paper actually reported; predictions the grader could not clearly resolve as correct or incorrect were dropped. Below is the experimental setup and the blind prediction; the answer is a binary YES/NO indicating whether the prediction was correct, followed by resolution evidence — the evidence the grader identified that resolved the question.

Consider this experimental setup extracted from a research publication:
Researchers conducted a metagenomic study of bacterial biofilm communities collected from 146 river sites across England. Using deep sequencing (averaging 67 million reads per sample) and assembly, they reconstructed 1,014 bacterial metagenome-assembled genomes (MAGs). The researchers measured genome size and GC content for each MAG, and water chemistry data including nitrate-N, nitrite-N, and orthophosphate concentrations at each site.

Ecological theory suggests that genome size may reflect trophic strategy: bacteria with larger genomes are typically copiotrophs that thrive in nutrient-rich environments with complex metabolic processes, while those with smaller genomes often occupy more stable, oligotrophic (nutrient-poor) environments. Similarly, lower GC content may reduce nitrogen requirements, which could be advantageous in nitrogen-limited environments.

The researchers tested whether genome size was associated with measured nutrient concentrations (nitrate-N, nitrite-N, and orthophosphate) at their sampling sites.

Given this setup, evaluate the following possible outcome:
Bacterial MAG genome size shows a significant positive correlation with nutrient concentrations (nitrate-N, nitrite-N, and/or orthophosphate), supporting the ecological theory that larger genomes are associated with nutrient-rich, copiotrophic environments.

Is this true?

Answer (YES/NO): NO